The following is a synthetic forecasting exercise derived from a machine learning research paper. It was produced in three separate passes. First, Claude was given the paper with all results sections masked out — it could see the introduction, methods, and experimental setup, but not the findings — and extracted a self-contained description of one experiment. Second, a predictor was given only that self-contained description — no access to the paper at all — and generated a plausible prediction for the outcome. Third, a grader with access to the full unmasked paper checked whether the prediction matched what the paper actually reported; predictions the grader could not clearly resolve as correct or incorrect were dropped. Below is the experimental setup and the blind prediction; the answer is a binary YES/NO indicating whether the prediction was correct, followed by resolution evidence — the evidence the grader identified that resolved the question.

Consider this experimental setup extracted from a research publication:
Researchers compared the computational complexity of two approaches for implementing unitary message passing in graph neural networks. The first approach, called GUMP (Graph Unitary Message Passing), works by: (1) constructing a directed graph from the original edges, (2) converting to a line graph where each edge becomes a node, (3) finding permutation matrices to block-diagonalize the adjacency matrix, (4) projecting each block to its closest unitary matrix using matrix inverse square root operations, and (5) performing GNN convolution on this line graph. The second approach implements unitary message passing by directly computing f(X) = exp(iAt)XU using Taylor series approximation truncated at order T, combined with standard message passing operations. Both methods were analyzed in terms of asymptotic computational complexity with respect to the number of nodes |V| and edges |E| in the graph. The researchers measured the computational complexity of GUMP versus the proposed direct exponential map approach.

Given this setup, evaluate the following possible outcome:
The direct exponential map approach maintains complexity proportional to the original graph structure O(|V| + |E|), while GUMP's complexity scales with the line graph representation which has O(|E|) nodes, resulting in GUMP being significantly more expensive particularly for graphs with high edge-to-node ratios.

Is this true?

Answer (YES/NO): NO